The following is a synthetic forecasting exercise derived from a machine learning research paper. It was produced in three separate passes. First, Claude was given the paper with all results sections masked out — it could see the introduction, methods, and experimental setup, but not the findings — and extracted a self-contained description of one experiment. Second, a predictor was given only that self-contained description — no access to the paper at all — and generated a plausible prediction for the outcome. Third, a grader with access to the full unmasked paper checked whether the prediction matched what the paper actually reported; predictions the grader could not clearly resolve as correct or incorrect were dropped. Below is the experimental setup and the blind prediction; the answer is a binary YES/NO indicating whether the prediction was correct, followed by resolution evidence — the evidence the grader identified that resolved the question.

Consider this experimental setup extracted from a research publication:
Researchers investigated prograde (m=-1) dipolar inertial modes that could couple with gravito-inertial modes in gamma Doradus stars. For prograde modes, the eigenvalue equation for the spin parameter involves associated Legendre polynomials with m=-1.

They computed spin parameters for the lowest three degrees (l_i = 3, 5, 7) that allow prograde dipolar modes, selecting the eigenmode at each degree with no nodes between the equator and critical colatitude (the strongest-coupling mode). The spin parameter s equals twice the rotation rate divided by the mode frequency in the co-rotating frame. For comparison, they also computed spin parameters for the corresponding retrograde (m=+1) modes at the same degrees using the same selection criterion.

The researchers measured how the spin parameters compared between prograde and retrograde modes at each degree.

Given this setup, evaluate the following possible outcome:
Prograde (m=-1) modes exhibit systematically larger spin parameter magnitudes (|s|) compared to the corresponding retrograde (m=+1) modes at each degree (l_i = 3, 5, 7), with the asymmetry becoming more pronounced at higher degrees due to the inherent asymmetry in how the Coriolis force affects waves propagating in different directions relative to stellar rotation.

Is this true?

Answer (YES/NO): YES